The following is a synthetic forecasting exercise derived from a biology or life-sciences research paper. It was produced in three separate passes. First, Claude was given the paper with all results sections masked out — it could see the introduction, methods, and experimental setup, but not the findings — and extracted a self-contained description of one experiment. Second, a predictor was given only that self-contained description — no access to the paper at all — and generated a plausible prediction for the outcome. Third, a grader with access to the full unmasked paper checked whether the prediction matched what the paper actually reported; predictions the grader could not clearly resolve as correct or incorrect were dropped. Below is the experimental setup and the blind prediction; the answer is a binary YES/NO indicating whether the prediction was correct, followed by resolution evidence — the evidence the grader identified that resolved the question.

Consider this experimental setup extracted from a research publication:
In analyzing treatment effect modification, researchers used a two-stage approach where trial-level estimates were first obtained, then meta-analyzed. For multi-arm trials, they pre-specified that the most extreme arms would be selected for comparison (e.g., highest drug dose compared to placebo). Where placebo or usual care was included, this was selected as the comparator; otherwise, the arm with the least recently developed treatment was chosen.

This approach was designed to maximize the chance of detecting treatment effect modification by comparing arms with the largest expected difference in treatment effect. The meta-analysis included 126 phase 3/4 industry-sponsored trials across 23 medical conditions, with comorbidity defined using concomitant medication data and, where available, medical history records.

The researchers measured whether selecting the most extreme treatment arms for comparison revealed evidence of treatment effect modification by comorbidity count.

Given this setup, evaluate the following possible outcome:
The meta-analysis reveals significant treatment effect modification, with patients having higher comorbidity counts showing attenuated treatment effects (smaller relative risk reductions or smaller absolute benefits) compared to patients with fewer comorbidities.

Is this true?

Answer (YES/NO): NO